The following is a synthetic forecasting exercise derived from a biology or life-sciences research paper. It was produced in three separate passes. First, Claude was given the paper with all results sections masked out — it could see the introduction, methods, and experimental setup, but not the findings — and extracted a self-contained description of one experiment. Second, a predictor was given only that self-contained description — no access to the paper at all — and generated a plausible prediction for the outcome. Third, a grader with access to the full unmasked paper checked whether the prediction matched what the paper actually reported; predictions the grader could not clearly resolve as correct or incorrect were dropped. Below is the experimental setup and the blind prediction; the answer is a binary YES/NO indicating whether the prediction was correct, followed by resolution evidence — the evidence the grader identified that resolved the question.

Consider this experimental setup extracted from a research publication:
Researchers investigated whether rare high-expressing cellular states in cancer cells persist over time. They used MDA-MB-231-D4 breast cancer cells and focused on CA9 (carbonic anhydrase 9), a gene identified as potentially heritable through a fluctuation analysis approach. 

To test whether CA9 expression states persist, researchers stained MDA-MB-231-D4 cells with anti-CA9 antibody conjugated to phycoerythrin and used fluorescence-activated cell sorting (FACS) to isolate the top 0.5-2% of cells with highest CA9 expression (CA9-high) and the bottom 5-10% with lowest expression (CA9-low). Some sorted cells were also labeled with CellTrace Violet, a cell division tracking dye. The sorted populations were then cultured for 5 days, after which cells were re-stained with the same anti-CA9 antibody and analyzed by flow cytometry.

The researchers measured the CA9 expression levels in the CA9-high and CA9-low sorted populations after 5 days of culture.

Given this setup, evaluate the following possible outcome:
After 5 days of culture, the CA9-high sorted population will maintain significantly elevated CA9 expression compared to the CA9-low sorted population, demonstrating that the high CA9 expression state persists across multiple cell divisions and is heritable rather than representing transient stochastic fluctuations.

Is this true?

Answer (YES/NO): NO